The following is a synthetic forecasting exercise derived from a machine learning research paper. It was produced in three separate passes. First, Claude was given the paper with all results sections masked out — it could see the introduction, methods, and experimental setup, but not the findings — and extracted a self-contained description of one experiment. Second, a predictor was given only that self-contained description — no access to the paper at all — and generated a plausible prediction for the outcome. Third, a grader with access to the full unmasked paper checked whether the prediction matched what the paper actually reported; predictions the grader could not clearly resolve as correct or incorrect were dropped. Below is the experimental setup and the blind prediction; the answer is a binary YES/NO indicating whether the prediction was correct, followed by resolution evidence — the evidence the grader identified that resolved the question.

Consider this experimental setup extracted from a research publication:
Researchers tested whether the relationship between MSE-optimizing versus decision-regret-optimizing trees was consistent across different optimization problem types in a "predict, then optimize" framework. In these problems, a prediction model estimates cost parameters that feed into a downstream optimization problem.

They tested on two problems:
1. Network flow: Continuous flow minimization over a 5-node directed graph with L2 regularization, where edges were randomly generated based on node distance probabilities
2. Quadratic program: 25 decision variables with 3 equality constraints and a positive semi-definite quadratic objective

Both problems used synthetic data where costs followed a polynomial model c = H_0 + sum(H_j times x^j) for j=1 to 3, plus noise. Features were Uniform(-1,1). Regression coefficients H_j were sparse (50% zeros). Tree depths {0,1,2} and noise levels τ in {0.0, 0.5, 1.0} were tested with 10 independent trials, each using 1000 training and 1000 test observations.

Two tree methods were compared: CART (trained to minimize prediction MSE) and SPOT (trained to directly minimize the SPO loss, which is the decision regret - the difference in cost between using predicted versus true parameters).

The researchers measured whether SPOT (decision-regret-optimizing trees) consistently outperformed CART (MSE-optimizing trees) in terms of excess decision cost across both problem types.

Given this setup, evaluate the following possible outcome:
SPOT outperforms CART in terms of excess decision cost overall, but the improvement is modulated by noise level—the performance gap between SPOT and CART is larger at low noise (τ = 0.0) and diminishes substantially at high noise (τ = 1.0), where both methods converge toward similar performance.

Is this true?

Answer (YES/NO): NO